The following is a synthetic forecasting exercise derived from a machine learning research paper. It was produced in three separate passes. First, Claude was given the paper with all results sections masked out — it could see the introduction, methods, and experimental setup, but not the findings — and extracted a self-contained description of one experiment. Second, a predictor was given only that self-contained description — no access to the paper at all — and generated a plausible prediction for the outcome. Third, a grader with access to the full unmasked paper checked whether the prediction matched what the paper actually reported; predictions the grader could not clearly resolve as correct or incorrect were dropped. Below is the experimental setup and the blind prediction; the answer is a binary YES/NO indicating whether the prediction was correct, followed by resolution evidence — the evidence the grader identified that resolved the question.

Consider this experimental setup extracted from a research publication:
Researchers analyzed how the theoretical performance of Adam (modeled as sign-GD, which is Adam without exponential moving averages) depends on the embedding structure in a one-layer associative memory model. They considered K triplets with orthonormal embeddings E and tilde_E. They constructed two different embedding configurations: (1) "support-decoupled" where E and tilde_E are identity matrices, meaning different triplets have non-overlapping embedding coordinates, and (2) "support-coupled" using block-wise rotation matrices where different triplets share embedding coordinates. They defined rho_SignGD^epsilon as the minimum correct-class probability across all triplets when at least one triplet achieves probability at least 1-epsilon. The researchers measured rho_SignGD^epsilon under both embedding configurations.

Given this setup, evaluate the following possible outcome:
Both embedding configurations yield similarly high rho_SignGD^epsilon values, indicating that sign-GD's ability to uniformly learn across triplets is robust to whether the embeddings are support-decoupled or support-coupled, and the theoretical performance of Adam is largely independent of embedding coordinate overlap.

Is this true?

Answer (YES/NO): NO